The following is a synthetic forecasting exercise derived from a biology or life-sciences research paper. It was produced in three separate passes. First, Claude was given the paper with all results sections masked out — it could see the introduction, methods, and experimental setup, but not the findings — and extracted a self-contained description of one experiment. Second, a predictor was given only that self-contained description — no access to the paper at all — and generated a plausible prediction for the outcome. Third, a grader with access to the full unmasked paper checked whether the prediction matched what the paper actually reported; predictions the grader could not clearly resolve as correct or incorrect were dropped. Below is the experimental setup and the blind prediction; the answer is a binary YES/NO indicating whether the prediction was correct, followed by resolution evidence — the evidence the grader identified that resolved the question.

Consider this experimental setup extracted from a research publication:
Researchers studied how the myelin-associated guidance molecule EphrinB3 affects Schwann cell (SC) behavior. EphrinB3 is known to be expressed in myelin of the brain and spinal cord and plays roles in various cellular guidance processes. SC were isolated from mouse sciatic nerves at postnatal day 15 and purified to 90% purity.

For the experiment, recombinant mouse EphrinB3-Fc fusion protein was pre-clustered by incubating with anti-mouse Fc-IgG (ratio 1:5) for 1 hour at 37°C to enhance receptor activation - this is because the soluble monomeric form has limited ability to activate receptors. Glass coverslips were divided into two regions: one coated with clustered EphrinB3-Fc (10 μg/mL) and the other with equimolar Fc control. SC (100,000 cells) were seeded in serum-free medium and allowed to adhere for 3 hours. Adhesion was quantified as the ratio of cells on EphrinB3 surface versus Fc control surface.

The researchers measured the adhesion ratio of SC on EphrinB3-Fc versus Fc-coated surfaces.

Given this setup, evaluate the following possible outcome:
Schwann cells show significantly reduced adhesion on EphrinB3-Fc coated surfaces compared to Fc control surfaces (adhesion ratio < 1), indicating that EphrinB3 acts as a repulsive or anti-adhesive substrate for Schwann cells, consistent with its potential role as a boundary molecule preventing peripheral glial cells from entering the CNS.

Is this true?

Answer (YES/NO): YES